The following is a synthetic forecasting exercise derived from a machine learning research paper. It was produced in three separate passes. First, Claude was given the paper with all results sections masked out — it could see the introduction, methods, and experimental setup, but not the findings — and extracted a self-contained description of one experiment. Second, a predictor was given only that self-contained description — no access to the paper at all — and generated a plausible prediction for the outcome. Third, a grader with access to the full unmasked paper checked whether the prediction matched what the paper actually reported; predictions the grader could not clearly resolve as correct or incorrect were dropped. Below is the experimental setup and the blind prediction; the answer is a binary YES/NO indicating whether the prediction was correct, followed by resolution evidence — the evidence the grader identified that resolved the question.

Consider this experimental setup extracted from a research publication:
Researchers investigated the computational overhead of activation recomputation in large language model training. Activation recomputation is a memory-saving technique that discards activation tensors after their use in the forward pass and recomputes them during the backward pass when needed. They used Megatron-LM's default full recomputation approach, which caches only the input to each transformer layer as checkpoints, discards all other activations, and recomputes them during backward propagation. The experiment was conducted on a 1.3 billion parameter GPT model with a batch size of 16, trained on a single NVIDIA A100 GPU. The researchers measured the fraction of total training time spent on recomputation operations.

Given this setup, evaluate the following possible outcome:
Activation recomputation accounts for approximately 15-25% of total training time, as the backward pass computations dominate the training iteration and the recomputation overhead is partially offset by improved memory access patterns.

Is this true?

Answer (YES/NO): NO